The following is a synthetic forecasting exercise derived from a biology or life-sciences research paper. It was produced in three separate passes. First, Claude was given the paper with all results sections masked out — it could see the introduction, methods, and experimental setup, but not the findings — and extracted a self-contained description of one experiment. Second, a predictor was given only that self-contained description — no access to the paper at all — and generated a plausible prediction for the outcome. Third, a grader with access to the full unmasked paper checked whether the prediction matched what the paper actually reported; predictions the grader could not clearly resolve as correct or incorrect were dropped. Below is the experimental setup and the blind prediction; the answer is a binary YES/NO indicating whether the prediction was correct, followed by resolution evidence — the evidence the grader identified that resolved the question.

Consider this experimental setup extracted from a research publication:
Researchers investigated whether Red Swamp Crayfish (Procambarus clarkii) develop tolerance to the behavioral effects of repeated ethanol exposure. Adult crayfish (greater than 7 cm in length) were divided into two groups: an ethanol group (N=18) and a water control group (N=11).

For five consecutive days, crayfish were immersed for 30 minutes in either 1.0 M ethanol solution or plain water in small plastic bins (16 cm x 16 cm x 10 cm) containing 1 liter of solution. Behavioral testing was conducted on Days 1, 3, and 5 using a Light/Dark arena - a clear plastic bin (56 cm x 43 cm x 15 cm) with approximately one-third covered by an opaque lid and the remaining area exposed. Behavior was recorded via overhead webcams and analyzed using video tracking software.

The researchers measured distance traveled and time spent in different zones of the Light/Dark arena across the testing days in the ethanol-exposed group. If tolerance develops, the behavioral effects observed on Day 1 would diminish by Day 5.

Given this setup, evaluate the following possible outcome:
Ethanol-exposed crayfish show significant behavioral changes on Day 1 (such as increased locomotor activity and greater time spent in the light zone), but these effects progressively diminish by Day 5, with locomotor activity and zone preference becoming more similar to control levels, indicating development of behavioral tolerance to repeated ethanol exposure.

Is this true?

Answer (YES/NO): NO